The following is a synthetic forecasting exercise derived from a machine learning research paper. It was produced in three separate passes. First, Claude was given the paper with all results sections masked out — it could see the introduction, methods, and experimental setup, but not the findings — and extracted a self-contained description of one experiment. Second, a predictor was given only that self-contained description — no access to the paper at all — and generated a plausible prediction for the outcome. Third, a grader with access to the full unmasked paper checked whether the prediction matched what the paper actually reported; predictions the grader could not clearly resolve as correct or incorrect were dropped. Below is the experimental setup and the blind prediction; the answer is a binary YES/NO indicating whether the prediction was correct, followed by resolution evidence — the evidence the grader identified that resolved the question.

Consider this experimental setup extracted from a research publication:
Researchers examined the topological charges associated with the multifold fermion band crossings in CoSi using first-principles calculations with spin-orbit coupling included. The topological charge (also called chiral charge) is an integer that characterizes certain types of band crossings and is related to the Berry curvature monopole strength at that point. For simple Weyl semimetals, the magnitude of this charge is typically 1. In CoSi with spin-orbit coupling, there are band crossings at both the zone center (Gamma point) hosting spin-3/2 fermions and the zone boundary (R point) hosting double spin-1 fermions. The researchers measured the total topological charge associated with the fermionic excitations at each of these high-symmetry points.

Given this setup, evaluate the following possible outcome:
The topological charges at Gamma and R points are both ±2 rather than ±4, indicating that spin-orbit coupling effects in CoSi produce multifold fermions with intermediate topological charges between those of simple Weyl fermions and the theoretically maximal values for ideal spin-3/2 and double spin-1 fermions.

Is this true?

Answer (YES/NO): NO